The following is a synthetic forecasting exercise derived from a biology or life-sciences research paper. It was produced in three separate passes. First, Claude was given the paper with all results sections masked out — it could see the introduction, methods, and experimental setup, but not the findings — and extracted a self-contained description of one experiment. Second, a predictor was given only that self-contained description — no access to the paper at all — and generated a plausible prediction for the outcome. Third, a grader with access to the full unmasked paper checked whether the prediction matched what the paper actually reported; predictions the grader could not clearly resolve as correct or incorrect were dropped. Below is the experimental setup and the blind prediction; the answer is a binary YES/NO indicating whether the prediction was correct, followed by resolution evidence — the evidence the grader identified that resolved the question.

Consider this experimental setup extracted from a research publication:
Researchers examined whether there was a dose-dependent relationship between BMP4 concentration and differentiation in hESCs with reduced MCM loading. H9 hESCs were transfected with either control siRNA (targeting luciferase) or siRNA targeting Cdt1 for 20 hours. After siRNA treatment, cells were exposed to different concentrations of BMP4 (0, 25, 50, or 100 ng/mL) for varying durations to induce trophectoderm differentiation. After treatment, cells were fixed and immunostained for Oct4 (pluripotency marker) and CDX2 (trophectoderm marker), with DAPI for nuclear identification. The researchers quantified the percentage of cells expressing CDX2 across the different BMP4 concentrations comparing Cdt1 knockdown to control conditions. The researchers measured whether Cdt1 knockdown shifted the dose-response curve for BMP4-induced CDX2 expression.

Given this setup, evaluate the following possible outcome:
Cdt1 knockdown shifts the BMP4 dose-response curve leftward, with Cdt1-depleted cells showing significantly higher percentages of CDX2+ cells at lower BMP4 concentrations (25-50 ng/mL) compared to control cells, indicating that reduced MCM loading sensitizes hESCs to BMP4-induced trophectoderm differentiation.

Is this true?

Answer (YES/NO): YES